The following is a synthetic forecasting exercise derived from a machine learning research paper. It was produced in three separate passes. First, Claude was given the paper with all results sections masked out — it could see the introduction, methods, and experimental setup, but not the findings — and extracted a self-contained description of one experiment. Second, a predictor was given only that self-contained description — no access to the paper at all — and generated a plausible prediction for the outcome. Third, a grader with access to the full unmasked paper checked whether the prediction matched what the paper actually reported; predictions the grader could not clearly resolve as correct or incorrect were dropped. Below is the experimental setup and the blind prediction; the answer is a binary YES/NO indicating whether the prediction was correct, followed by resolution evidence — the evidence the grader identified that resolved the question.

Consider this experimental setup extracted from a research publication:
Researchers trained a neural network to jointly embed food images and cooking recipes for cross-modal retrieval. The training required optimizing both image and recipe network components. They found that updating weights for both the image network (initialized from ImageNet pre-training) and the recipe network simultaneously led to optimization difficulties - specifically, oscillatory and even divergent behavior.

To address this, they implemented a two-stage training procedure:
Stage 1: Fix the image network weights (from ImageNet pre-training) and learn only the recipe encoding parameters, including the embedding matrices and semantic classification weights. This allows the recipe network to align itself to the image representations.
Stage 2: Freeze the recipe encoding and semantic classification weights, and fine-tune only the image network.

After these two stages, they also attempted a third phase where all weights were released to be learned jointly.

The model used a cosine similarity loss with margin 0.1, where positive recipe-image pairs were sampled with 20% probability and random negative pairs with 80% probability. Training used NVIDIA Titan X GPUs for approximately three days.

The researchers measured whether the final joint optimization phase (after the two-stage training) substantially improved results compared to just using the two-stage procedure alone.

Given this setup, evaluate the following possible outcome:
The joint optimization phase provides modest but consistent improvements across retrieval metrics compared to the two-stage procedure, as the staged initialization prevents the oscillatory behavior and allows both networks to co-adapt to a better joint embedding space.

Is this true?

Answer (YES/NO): NO